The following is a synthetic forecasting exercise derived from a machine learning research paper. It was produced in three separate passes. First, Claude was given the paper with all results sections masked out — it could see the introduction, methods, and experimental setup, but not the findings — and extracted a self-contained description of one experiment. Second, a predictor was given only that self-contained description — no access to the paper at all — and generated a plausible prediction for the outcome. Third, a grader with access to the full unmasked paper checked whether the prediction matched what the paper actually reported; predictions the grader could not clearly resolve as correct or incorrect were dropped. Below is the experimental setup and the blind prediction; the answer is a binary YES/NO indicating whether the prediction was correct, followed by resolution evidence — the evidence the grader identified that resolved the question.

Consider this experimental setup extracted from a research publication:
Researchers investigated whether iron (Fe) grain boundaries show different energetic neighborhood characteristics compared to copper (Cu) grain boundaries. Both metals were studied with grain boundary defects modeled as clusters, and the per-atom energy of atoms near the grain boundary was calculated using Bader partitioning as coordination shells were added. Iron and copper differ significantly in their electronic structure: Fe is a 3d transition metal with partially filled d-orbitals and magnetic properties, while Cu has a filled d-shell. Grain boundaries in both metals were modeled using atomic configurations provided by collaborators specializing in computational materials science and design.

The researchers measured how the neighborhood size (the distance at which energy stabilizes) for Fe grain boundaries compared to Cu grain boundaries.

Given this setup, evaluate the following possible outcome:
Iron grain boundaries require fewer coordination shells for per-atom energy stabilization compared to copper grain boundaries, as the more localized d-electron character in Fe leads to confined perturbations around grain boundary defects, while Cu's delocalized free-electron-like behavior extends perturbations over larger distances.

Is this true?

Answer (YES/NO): YES